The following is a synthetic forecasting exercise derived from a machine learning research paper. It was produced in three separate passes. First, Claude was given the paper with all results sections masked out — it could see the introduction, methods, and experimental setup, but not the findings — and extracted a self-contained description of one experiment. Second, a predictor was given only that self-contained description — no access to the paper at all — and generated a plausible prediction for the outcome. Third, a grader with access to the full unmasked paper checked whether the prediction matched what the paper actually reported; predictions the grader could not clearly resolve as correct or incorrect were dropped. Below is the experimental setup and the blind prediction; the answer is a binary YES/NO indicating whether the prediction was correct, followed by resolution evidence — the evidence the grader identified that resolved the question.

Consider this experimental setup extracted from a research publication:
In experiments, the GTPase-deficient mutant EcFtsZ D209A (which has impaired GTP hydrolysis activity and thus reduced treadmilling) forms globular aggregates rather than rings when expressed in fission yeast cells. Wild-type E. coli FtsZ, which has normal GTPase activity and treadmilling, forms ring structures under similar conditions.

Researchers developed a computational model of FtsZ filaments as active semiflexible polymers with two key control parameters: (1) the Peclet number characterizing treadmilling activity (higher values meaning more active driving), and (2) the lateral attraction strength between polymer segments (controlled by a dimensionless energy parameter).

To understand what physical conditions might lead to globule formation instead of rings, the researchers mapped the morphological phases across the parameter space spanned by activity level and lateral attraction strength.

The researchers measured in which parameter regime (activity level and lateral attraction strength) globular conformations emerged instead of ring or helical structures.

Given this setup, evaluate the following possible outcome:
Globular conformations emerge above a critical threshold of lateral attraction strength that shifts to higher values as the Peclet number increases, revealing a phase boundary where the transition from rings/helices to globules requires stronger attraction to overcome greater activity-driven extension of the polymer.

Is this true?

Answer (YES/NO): NO